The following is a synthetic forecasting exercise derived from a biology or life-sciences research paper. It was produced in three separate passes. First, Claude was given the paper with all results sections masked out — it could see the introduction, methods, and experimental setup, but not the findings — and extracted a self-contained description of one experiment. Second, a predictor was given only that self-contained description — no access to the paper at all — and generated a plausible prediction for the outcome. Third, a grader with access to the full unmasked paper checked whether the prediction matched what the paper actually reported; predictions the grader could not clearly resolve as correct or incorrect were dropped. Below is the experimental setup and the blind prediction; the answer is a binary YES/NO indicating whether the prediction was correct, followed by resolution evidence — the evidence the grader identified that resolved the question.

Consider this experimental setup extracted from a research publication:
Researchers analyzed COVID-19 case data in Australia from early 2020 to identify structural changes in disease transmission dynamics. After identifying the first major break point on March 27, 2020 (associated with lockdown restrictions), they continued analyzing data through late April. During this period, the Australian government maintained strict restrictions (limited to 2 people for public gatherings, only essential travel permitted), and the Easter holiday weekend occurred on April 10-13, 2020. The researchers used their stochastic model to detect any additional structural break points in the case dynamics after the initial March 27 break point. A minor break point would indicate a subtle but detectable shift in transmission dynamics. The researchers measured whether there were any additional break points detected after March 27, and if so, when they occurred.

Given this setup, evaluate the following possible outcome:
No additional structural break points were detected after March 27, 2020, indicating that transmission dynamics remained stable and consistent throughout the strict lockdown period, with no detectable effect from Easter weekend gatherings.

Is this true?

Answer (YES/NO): NO